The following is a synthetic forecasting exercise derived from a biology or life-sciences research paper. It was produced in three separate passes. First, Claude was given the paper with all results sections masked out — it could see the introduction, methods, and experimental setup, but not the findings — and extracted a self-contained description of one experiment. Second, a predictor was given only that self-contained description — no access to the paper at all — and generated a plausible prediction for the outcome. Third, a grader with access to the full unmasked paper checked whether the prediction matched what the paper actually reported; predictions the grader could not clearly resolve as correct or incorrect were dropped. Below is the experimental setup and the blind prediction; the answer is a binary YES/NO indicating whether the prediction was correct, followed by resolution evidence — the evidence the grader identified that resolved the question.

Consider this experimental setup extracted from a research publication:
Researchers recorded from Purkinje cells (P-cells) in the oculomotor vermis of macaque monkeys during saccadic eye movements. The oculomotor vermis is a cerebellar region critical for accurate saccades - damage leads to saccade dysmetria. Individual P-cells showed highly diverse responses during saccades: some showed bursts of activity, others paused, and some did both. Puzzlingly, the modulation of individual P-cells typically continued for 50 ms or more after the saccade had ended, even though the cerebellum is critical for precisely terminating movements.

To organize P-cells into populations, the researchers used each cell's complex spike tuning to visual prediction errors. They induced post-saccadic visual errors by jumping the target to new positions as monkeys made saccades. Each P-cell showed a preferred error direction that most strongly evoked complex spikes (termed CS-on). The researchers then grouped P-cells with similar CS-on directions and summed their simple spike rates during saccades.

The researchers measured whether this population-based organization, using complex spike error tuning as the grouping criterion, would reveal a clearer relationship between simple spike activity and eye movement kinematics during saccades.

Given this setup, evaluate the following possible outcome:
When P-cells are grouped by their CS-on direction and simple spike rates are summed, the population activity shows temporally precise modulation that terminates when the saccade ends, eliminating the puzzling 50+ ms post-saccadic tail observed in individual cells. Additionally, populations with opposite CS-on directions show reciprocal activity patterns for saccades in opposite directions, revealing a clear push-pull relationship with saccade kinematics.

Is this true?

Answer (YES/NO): NO